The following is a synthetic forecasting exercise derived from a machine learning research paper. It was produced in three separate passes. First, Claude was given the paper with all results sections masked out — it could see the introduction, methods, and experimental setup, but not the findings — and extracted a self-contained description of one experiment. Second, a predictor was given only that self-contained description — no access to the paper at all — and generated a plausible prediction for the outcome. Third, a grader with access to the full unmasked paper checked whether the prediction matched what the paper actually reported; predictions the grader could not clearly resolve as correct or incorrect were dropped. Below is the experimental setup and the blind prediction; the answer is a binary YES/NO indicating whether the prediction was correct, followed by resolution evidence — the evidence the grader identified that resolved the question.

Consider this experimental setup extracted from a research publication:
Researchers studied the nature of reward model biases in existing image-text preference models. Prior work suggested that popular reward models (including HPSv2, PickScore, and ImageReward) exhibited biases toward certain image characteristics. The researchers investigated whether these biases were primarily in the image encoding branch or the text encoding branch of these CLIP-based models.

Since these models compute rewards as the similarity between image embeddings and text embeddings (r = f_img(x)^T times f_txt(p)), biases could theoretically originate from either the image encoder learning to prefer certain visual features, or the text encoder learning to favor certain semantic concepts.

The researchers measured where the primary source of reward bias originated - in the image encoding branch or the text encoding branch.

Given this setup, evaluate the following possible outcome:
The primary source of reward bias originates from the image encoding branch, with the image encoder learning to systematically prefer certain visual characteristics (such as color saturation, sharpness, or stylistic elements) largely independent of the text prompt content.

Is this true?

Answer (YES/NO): YES